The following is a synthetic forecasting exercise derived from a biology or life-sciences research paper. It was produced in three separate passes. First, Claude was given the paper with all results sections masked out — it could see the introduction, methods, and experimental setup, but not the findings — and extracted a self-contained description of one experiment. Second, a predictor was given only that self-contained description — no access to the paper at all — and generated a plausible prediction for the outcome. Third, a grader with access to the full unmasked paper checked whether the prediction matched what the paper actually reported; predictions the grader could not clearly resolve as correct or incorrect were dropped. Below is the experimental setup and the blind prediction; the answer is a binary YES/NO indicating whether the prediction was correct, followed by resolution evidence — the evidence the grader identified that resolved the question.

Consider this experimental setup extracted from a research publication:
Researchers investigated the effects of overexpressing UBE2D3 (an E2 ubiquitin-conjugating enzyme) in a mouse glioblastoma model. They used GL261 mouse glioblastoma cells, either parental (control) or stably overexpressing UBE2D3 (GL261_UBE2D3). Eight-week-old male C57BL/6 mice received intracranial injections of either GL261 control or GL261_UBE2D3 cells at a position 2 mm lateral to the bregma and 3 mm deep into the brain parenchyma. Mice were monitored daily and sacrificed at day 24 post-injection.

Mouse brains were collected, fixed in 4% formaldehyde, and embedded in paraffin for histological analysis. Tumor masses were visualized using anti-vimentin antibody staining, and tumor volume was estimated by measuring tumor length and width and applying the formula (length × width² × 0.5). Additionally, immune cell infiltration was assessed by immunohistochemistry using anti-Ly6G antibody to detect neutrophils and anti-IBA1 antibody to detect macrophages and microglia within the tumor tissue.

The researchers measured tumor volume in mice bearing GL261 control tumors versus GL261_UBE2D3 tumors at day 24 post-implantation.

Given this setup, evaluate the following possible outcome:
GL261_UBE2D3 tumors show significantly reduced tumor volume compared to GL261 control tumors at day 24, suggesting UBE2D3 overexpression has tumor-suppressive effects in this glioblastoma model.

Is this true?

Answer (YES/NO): NO